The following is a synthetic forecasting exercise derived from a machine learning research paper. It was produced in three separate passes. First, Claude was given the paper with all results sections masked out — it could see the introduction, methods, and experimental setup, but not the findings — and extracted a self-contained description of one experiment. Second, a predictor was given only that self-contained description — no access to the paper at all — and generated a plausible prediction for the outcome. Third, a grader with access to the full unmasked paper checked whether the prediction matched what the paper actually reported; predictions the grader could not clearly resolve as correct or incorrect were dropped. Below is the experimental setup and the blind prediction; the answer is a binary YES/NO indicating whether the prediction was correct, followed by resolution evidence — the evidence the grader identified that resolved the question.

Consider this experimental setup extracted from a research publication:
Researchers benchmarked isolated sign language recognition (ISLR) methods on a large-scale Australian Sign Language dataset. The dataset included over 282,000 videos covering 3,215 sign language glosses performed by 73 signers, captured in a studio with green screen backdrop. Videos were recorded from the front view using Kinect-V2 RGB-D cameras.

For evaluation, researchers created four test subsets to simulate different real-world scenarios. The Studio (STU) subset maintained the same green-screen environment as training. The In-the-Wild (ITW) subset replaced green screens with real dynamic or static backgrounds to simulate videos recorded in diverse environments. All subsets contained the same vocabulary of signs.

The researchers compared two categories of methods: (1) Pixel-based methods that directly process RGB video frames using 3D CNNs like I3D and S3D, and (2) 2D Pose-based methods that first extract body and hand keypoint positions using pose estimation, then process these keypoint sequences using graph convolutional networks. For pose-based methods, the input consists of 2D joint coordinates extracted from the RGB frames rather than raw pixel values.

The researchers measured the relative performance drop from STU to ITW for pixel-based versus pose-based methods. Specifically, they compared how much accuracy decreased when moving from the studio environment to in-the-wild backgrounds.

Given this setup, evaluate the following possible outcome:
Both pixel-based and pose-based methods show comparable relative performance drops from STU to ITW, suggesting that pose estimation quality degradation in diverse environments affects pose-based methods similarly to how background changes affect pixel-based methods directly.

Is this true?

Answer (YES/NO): NO